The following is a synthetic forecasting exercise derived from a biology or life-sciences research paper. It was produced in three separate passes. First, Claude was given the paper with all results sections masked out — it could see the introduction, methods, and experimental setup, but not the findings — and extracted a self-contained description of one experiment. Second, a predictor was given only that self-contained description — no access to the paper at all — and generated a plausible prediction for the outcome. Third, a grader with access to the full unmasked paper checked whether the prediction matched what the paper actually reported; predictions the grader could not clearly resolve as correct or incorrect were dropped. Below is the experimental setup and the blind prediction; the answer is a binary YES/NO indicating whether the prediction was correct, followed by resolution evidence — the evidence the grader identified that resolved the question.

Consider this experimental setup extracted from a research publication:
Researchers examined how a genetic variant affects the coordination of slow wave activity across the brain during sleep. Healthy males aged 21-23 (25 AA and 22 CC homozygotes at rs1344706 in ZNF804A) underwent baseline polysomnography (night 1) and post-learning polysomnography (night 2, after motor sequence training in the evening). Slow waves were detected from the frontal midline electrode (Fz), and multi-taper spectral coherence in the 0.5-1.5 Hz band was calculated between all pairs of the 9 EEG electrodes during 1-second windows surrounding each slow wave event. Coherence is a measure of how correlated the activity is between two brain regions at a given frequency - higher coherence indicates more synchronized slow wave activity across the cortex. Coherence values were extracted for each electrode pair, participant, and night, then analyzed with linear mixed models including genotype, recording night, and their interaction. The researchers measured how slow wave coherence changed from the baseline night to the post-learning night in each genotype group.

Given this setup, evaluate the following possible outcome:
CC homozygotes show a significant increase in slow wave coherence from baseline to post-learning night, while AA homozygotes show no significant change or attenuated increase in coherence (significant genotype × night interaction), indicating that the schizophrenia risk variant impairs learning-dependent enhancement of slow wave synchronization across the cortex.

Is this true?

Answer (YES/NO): NO